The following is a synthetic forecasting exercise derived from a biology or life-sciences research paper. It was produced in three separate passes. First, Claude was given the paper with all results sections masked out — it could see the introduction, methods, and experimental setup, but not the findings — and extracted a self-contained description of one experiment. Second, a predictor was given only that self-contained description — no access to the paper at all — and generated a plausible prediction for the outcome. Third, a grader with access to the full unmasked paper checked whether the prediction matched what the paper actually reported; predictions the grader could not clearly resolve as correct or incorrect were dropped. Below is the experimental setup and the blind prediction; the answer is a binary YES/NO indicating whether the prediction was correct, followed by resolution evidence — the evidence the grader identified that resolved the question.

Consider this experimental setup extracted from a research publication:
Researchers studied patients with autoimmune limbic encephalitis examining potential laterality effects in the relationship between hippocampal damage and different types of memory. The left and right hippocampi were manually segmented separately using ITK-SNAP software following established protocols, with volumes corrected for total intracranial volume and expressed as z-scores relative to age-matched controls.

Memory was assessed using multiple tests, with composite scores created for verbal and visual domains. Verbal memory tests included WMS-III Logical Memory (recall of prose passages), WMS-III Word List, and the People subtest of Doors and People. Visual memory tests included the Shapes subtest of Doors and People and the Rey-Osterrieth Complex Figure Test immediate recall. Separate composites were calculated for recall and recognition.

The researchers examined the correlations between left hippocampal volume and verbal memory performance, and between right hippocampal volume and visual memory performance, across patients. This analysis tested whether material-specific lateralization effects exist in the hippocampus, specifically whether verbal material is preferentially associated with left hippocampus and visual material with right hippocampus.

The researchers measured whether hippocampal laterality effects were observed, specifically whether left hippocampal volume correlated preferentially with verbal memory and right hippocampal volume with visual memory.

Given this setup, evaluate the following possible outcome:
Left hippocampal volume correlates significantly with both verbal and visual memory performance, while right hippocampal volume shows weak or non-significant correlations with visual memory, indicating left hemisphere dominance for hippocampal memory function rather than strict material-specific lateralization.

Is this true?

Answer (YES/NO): NO